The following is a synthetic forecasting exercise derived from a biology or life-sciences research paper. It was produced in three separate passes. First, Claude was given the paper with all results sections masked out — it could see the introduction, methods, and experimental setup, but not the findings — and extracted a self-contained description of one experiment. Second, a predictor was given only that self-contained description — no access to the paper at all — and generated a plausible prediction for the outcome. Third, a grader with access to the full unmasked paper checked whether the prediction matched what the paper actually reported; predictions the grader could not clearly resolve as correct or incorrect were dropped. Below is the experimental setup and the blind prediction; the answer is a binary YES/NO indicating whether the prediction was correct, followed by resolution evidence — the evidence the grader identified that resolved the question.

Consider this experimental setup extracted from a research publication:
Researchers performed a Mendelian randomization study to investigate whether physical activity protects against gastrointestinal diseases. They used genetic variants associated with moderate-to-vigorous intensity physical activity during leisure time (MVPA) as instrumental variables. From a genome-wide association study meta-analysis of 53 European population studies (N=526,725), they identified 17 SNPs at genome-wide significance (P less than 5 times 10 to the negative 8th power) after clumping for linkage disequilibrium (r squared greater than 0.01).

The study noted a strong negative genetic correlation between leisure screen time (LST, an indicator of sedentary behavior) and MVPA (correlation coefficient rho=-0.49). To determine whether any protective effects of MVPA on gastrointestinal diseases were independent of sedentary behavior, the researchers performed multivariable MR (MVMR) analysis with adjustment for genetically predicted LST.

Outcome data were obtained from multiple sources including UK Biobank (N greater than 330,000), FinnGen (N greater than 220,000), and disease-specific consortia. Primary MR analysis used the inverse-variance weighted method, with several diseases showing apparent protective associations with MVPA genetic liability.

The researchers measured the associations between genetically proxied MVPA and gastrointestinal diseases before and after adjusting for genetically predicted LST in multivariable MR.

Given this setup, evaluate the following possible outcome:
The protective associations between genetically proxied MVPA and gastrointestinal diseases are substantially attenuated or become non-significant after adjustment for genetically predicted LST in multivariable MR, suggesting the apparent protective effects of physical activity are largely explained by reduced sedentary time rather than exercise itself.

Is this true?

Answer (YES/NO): NO